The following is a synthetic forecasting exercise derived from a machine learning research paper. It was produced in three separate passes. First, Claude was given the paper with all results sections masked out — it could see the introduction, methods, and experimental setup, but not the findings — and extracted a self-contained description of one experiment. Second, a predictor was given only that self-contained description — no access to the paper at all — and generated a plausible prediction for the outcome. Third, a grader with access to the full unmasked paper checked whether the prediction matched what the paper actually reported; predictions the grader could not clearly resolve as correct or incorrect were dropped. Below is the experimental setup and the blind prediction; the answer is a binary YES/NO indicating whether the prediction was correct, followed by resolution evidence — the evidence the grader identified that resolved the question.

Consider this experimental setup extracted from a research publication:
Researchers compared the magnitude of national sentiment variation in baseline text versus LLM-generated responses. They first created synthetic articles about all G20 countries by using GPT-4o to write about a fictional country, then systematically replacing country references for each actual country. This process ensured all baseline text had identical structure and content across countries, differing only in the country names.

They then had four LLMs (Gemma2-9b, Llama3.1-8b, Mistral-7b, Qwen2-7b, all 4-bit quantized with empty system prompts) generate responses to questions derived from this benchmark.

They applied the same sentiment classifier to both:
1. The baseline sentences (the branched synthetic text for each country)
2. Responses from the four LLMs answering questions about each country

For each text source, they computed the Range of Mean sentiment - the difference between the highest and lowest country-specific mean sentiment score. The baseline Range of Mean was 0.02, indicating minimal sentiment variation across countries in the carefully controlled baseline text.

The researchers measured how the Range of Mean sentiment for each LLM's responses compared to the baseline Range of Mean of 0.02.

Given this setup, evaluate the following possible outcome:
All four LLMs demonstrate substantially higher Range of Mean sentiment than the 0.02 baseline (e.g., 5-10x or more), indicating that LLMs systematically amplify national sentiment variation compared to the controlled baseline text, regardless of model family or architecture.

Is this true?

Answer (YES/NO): NO